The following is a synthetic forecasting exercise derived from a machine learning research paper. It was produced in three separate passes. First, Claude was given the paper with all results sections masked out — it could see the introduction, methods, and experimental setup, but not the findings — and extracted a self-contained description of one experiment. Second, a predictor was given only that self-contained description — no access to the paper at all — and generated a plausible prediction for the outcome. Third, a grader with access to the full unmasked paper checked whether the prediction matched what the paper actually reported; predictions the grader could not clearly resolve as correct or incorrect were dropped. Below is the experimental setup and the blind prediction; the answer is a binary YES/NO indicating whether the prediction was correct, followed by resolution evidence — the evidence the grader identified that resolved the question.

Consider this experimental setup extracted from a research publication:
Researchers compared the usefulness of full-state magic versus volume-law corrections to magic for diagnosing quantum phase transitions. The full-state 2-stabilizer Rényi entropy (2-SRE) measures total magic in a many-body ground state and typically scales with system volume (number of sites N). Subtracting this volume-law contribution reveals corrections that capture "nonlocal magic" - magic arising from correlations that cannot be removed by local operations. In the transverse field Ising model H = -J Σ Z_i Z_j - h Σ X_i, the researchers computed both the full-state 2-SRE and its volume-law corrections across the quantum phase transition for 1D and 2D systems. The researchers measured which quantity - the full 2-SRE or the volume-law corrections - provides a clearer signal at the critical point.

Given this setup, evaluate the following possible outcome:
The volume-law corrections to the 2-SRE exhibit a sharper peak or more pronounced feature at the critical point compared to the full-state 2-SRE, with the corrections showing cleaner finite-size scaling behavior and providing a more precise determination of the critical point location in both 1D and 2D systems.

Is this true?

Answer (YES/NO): NO